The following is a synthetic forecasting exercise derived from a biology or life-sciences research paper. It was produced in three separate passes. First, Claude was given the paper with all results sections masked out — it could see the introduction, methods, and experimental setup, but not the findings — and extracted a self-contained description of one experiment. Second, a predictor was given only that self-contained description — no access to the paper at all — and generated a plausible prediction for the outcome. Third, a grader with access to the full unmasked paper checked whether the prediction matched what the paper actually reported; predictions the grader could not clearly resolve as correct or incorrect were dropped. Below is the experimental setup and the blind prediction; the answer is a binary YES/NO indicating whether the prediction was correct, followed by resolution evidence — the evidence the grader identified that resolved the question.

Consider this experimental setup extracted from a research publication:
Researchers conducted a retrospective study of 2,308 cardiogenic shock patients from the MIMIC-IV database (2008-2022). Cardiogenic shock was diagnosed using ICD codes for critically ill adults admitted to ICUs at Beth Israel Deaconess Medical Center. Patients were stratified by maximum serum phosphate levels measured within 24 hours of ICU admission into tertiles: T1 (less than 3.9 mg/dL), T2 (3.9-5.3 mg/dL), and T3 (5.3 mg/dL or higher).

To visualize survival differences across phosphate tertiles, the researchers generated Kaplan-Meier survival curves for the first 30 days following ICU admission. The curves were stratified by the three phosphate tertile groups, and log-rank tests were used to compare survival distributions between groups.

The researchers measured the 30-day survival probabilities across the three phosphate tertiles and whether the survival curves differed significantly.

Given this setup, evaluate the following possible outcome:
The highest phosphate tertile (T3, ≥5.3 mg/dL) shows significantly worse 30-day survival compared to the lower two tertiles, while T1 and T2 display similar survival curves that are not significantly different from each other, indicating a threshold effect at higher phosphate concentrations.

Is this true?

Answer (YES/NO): NO